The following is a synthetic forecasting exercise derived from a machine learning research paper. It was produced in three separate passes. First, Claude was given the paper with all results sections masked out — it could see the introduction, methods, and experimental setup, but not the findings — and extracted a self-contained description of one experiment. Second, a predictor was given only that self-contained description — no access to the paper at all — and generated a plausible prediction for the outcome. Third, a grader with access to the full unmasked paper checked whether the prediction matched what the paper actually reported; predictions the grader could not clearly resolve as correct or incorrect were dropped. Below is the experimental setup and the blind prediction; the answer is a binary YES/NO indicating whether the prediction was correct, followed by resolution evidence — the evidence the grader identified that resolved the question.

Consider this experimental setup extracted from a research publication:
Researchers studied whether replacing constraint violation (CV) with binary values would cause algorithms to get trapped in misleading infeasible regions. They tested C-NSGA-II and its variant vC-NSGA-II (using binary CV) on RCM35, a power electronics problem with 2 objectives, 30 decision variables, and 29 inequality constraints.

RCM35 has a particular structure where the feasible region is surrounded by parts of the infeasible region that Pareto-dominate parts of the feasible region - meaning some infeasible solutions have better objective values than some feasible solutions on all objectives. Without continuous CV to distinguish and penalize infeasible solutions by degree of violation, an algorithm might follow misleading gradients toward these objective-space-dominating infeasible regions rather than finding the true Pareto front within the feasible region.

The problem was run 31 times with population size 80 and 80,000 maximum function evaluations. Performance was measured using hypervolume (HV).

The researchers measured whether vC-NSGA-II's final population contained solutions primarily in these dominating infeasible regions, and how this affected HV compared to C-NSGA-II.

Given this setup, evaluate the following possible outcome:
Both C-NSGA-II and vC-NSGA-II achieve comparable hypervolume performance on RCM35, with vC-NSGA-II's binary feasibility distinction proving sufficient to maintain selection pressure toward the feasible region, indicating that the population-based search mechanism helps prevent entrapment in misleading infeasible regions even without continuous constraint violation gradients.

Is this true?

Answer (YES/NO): NO